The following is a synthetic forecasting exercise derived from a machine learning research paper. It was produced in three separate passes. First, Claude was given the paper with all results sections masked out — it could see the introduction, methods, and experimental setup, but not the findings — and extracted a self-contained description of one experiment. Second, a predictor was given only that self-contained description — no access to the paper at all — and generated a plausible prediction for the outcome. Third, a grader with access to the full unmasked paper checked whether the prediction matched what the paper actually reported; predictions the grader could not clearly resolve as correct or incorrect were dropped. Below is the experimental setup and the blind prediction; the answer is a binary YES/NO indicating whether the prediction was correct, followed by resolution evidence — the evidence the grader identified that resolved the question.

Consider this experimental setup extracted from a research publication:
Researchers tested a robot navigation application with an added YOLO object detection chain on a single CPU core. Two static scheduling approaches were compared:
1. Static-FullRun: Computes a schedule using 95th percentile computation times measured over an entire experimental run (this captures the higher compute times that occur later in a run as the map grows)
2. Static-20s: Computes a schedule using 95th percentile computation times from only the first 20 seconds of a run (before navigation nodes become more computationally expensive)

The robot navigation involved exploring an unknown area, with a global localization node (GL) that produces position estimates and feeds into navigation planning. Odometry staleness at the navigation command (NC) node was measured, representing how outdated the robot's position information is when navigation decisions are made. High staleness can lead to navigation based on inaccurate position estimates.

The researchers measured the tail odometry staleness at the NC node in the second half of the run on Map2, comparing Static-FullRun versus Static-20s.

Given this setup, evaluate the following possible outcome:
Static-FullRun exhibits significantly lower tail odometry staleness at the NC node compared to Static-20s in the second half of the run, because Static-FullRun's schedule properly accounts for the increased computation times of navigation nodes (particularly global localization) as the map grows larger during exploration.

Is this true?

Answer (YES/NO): YES